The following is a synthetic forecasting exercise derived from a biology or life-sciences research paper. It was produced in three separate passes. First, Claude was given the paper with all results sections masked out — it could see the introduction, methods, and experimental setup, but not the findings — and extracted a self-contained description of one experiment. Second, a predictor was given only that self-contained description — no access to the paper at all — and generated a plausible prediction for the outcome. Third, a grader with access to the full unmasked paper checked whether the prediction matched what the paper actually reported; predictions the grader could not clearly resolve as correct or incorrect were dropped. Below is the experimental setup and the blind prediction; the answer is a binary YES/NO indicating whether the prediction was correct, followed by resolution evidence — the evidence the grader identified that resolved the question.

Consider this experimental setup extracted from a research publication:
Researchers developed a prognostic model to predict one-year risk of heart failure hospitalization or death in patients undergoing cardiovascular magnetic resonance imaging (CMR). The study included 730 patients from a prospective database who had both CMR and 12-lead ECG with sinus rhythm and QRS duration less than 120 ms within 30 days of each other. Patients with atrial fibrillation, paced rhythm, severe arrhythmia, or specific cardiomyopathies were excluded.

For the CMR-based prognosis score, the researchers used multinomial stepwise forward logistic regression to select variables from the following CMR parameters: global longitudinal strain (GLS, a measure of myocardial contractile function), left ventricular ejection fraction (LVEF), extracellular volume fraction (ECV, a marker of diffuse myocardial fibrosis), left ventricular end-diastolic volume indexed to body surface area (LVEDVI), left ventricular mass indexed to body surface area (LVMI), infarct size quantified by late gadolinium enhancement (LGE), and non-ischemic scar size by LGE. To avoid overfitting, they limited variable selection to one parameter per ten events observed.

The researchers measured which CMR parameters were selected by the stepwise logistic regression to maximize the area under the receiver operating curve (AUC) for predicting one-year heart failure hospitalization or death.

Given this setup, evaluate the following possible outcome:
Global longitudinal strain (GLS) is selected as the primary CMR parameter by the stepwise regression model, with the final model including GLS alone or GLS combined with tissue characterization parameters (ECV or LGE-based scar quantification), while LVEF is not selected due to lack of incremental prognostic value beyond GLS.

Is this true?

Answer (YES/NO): YES